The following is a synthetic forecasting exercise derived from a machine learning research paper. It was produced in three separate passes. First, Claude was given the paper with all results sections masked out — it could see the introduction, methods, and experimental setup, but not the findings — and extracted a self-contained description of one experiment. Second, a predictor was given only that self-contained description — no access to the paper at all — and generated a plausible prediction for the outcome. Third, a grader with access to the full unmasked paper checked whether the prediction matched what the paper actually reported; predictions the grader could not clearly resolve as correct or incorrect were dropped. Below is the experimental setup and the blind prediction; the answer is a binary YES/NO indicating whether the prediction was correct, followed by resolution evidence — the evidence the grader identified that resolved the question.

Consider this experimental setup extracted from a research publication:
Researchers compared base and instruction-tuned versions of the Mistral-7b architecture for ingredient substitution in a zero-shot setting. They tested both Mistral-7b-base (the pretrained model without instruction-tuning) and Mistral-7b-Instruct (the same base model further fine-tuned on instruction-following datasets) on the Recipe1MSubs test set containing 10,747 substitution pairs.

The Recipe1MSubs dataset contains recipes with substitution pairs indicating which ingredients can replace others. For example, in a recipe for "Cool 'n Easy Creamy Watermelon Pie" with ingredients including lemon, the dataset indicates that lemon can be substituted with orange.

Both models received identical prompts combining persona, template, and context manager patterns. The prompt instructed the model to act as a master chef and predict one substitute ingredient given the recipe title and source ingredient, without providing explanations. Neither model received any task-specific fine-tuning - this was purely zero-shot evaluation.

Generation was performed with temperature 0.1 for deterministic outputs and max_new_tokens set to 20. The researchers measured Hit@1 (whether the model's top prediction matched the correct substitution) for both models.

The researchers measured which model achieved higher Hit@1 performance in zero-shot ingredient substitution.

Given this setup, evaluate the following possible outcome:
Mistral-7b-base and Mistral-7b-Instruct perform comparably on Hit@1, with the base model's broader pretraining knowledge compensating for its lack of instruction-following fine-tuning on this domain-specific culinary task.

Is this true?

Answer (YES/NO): YES